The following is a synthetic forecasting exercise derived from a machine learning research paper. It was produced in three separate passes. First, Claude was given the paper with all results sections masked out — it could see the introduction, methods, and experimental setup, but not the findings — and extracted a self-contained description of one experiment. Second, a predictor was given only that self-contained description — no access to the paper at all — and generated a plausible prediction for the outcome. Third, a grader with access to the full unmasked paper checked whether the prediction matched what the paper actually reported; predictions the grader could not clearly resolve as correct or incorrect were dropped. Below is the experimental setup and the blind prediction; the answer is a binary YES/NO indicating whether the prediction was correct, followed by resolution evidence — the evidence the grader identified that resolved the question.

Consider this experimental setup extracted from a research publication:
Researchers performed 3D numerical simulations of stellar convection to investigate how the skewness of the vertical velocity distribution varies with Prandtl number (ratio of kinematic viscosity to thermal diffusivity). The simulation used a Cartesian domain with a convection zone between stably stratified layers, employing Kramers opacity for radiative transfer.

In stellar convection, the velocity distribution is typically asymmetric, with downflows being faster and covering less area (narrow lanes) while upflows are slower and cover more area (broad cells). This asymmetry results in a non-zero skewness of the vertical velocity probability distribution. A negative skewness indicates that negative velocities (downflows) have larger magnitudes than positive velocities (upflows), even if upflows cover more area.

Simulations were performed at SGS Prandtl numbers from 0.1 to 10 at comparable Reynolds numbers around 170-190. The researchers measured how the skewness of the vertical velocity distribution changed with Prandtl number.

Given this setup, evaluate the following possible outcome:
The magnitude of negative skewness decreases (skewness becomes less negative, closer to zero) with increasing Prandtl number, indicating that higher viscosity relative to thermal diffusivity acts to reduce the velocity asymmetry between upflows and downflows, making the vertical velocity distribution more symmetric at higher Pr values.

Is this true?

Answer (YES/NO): NO